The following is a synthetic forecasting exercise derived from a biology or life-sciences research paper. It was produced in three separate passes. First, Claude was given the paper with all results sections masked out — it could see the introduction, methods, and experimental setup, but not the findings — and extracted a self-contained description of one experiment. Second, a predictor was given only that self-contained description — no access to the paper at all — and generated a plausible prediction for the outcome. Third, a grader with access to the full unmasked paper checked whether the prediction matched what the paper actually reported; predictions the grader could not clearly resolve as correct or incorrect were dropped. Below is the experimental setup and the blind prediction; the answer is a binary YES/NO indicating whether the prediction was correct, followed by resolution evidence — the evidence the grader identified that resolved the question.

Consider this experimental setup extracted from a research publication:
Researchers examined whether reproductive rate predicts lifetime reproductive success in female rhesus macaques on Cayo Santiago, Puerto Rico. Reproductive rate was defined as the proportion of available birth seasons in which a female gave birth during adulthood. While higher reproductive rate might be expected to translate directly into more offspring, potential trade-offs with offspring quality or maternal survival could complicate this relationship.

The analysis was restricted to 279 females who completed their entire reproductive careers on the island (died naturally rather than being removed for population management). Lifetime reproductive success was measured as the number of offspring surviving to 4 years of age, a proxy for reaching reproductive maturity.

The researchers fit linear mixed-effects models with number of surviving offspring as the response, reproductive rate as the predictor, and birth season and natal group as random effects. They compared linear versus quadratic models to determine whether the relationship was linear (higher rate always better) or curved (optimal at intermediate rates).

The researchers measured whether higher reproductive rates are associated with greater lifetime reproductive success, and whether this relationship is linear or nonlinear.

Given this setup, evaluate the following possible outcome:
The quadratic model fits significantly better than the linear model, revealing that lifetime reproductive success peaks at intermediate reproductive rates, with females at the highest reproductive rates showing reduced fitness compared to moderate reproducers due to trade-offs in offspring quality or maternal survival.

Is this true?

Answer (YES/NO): YES